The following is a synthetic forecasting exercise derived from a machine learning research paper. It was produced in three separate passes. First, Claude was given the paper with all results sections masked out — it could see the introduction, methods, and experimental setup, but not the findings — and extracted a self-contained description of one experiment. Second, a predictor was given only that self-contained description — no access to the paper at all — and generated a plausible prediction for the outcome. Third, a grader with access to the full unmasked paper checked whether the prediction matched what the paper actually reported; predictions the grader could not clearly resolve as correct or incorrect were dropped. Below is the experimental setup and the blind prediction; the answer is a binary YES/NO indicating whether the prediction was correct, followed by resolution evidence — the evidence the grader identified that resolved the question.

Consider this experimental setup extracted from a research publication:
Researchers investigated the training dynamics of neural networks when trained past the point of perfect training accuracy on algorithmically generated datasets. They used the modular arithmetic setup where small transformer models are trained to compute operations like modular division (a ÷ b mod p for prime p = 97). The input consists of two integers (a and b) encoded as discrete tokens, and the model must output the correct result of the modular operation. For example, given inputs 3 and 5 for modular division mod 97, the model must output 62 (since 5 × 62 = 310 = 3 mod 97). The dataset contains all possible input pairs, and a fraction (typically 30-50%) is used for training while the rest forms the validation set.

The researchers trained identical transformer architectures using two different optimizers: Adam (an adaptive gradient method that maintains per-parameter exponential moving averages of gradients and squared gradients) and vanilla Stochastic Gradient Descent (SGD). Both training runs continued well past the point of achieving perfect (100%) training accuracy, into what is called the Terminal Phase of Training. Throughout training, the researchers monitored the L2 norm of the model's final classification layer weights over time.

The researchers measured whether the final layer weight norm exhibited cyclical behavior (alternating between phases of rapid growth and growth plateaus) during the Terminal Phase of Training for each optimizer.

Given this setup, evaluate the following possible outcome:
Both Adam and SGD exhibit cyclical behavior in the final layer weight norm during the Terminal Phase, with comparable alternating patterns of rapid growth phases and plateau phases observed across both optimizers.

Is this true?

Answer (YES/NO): NO